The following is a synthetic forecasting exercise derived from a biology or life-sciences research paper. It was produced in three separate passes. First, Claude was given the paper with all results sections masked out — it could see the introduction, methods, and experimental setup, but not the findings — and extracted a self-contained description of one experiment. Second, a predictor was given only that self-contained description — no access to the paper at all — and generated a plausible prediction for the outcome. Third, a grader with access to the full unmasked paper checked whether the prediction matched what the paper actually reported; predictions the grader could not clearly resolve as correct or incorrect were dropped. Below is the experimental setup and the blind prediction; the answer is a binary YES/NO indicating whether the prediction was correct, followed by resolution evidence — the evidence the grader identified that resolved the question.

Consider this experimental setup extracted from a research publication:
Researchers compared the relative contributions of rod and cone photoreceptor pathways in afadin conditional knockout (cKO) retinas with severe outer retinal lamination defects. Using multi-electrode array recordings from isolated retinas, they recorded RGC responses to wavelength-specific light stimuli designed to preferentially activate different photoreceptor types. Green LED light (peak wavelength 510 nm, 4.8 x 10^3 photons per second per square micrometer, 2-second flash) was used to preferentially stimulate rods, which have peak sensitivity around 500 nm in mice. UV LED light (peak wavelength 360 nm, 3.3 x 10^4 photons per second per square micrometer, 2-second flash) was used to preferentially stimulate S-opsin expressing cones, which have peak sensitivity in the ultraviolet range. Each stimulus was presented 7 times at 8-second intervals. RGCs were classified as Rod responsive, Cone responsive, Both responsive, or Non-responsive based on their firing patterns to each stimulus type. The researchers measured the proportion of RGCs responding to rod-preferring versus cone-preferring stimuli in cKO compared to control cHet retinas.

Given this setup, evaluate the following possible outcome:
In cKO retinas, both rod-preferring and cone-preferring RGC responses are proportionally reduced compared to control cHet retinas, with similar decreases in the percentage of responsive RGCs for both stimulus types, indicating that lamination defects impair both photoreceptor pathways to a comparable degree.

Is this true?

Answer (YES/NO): NO